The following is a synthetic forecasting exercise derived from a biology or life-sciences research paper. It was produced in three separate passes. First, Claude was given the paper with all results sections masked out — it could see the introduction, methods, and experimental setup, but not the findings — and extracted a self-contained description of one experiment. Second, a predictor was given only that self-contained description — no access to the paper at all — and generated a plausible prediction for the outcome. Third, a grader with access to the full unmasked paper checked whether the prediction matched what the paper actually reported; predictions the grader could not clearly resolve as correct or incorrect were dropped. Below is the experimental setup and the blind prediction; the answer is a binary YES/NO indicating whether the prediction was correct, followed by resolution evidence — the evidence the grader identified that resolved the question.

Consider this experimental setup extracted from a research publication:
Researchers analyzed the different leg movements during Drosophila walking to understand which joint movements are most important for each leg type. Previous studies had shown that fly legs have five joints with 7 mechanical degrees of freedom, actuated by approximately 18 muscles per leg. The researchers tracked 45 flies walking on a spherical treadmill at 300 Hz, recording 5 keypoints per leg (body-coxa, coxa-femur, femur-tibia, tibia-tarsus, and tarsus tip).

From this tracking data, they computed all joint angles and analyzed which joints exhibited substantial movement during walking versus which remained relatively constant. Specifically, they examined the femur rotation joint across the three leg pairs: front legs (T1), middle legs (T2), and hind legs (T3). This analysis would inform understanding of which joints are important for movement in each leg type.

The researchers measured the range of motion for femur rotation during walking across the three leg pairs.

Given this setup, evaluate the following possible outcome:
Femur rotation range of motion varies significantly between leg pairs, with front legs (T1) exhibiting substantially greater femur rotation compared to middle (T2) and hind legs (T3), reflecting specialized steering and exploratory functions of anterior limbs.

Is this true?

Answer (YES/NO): NO